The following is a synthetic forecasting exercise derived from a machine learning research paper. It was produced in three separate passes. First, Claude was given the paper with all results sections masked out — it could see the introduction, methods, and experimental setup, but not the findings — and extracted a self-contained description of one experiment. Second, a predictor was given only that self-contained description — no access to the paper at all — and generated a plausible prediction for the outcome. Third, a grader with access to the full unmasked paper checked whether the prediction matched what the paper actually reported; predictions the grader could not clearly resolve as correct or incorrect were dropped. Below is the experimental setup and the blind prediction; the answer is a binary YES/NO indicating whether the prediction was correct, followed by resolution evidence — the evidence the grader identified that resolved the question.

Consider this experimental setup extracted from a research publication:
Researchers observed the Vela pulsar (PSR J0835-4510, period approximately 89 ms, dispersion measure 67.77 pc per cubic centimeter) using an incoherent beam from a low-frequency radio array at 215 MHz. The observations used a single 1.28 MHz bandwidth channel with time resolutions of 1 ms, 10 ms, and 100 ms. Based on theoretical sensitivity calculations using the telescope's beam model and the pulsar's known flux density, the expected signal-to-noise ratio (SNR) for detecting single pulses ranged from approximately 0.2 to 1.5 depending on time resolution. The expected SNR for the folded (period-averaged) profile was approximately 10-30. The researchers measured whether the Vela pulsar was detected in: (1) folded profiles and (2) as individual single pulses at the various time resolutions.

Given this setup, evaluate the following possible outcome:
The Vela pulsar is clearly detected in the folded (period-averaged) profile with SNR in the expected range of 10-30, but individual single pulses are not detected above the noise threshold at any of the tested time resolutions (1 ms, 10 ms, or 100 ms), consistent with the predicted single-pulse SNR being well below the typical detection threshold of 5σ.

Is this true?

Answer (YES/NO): YES